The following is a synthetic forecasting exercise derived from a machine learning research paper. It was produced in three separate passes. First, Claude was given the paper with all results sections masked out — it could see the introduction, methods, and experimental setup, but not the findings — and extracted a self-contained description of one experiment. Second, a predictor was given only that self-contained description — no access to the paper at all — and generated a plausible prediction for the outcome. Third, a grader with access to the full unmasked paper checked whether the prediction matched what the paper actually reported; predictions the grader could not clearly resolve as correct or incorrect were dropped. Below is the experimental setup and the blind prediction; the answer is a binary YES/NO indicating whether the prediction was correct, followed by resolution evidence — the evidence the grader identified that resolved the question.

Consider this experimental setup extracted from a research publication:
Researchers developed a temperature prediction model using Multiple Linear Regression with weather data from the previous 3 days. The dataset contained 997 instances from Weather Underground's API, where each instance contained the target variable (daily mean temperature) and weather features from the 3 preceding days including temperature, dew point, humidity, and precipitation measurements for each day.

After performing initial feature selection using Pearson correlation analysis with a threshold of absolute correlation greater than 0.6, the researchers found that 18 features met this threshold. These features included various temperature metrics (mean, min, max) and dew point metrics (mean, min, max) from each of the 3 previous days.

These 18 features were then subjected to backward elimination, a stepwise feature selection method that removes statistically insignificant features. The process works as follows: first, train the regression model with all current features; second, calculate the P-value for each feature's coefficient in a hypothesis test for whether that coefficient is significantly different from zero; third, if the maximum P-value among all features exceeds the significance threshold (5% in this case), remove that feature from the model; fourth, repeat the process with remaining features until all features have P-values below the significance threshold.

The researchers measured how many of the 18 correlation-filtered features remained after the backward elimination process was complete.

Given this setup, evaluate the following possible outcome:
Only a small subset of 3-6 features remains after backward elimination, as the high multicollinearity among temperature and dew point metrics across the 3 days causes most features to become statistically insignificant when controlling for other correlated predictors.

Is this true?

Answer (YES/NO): NO